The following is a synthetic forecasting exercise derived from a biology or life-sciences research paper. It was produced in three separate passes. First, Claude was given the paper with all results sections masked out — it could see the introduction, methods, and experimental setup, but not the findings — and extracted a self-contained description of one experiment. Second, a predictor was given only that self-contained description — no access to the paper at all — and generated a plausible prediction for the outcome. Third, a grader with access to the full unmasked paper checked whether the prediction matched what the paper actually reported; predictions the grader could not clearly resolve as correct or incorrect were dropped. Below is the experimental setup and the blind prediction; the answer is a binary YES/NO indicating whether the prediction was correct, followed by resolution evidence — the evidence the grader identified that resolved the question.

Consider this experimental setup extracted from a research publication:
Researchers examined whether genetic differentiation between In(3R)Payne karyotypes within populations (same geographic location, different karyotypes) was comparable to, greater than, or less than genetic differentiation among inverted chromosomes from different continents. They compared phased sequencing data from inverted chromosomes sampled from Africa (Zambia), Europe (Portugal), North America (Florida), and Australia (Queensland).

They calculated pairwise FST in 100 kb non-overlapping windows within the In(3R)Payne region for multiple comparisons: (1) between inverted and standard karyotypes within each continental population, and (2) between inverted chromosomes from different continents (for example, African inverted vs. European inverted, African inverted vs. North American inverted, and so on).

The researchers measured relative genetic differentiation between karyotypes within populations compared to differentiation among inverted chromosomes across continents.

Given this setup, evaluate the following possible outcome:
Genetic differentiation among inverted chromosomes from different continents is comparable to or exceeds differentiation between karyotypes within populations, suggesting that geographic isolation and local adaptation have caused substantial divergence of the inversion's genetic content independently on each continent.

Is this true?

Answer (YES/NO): NO